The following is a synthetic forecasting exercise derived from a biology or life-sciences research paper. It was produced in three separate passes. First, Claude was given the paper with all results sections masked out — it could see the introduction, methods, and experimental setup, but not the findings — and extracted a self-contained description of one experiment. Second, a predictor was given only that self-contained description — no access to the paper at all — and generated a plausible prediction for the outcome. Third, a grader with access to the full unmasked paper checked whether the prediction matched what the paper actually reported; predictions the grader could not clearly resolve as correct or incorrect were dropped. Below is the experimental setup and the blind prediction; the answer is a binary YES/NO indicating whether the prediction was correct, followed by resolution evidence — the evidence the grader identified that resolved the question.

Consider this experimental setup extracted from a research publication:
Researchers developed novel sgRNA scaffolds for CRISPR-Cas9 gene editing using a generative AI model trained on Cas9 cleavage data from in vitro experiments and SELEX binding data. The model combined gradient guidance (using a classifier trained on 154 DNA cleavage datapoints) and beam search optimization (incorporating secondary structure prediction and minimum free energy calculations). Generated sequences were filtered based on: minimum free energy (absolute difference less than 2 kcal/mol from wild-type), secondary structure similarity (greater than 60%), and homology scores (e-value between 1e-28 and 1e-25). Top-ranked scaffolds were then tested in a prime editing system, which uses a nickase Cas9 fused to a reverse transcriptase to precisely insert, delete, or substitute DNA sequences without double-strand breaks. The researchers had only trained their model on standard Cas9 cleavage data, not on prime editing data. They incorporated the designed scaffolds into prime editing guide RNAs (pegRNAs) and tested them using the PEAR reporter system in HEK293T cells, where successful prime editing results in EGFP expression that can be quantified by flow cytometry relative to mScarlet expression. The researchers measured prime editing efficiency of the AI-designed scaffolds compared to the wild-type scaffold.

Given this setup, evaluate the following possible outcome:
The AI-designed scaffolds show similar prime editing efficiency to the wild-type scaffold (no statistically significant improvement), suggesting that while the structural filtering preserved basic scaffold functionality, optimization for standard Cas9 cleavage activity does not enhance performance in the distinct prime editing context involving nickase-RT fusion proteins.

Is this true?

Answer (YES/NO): NO